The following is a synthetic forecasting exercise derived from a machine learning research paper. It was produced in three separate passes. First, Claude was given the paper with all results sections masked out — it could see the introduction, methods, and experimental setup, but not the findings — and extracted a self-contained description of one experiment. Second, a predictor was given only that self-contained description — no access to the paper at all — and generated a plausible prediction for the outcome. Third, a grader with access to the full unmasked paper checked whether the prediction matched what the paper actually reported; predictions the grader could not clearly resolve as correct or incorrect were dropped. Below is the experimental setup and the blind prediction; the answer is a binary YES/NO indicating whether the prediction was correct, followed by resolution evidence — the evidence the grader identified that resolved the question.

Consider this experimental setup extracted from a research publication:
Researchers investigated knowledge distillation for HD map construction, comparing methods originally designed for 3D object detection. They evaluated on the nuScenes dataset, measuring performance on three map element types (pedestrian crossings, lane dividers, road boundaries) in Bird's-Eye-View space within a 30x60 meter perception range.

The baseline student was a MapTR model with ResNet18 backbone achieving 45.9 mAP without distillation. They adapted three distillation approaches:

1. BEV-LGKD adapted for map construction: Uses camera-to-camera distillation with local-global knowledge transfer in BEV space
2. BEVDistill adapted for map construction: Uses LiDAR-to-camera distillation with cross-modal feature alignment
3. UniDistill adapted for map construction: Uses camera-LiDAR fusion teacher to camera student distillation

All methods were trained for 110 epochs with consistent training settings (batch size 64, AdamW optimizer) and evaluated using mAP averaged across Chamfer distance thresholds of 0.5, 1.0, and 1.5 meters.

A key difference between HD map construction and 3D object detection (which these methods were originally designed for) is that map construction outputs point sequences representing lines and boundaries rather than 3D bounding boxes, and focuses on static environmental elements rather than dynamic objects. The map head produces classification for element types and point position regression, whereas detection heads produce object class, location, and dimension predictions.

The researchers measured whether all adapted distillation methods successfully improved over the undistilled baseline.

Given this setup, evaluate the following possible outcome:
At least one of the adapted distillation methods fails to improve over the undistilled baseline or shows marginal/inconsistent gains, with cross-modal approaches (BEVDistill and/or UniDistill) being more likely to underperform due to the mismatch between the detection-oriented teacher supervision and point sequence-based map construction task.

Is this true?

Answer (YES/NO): NO